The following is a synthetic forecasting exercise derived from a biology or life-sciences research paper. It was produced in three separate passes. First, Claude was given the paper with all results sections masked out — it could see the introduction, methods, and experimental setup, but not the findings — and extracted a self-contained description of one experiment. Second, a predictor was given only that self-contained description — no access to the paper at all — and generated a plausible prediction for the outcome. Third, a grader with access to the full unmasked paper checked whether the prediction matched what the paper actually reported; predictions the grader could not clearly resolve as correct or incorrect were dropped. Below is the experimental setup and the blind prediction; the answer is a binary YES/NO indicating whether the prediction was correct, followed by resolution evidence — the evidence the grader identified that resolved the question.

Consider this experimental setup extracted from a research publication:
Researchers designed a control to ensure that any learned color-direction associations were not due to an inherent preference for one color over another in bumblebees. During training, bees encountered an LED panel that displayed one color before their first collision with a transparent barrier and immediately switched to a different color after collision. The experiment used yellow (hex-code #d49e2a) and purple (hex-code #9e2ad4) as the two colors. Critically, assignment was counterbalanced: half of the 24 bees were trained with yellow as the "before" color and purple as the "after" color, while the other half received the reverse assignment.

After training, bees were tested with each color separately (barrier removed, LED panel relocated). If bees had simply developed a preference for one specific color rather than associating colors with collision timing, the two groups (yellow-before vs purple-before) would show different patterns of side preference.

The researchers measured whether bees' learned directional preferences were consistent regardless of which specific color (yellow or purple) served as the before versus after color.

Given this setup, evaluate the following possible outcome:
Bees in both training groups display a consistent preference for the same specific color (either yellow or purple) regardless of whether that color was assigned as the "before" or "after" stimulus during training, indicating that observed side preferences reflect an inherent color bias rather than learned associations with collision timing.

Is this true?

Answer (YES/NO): NO